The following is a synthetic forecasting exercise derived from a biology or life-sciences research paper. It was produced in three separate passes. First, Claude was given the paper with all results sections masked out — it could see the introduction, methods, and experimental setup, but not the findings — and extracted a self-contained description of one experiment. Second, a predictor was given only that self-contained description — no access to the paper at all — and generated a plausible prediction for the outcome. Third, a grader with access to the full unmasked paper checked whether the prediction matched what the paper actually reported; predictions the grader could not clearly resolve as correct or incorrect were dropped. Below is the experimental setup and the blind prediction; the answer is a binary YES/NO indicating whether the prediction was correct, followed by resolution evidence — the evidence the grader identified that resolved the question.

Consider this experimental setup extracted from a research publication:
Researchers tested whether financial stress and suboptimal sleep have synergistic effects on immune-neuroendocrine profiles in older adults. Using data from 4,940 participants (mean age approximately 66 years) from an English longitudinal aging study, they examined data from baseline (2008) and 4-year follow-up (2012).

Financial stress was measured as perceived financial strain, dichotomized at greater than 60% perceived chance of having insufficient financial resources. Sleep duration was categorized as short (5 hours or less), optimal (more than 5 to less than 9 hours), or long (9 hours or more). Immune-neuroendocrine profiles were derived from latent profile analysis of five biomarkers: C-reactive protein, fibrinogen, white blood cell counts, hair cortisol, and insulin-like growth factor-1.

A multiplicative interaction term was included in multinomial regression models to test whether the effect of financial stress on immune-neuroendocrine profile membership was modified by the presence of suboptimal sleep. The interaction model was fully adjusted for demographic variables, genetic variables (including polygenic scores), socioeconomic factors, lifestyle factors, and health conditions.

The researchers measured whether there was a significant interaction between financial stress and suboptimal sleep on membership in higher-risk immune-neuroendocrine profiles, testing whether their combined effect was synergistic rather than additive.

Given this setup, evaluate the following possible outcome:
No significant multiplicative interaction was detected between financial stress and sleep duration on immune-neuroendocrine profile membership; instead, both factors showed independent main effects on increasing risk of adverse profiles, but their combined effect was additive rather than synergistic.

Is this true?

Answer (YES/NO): NO